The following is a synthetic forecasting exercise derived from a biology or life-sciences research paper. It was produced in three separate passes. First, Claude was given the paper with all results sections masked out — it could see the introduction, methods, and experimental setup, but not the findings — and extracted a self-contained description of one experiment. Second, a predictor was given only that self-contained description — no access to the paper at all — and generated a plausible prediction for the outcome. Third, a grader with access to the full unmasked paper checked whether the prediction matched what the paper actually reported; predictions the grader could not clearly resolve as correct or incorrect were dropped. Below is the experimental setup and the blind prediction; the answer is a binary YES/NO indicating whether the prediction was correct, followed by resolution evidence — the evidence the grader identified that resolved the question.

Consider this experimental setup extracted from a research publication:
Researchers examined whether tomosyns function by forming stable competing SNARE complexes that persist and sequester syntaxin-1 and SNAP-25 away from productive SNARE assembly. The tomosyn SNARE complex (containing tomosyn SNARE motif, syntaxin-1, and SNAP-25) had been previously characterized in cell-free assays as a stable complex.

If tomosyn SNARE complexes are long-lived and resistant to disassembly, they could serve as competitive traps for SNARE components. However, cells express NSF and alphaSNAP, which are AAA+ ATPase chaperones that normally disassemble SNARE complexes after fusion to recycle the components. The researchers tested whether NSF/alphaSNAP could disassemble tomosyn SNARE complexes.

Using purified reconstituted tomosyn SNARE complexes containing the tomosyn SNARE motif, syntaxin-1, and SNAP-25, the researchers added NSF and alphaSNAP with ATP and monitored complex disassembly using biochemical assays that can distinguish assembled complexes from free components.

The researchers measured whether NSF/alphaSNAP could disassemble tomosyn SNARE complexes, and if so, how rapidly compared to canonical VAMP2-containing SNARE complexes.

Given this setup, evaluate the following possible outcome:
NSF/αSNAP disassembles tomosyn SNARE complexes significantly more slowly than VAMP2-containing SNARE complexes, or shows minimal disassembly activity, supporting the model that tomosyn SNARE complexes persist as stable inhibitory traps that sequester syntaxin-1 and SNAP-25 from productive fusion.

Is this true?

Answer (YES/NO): NO